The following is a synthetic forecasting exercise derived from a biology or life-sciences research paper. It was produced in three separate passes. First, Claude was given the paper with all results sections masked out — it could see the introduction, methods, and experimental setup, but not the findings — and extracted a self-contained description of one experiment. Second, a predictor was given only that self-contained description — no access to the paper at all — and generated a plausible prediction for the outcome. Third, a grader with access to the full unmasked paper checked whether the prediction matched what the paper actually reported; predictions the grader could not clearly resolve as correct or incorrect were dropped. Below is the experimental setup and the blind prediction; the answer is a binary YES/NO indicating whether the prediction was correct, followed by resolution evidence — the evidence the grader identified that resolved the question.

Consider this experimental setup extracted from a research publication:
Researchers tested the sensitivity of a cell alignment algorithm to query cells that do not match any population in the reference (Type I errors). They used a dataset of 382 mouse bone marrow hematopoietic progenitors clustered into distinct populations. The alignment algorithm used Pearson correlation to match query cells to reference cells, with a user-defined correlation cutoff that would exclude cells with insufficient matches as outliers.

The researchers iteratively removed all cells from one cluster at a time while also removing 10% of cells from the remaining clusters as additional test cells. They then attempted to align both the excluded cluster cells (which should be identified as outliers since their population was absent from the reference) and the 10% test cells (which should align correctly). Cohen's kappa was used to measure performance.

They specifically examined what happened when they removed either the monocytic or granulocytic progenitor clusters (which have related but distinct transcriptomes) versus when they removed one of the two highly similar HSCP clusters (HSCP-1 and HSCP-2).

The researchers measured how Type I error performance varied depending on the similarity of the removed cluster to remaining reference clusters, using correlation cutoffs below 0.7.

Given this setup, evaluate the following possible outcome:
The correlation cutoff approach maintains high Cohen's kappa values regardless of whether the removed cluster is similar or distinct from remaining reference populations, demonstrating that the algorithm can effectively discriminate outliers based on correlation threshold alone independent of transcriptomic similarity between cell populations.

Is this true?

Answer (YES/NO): NO